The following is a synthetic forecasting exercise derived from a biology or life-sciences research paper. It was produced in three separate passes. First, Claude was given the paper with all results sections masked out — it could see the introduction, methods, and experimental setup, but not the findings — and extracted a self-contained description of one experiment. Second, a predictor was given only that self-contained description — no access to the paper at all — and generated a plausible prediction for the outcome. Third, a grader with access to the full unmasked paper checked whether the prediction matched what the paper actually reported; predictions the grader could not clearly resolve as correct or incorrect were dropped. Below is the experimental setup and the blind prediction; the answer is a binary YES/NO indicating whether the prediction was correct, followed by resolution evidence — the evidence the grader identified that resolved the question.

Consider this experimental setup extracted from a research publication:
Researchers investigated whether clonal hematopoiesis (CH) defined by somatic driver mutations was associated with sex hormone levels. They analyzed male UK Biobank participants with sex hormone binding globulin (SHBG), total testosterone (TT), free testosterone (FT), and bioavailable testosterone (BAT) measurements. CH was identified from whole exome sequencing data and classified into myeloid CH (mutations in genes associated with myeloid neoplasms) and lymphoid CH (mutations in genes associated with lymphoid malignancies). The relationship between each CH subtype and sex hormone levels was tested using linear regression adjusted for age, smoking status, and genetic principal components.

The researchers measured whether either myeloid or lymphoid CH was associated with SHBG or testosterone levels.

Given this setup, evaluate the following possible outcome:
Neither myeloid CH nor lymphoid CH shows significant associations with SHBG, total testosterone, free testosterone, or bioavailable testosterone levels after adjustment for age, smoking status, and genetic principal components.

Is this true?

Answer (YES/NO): YES